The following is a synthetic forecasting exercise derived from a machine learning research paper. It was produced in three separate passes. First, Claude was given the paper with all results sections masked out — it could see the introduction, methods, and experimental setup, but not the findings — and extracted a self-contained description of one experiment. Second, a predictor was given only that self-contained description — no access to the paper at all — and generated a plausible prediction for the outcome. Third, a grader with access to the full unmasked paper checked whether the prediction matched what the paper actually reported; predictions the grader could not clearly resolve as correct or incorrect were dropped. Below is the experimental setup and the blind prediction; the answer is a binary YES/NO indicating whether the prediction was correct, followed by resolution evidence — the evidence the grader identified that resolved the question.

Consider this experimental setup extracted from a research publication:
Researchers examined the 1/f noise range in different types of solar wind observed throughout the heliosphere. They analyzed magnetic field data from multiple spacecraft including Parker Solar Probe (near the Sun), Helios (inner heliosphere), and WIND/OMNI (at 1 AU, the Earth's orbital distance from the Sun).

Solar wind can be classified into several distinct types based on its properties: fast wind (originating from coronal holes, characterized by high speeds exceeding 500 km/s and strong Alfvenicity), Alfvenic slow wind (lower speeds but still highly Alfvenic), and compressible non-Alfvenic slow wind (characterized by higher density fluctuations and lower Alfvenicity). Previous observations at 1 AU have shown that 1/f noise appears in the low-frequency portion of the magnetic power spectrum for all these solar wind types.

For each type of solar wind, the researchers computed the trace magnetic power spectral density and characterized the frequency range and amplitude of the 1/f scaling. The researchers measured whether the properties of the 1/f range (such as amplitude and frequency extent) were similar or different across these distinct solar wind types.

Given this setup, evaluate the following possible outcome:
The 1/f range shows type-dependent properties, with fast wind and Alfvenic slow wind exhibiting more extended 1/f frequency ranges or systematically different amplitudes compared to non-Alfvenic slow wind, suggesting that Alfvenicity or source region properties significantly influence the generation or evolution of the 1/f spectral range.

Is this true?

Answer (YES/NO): YES